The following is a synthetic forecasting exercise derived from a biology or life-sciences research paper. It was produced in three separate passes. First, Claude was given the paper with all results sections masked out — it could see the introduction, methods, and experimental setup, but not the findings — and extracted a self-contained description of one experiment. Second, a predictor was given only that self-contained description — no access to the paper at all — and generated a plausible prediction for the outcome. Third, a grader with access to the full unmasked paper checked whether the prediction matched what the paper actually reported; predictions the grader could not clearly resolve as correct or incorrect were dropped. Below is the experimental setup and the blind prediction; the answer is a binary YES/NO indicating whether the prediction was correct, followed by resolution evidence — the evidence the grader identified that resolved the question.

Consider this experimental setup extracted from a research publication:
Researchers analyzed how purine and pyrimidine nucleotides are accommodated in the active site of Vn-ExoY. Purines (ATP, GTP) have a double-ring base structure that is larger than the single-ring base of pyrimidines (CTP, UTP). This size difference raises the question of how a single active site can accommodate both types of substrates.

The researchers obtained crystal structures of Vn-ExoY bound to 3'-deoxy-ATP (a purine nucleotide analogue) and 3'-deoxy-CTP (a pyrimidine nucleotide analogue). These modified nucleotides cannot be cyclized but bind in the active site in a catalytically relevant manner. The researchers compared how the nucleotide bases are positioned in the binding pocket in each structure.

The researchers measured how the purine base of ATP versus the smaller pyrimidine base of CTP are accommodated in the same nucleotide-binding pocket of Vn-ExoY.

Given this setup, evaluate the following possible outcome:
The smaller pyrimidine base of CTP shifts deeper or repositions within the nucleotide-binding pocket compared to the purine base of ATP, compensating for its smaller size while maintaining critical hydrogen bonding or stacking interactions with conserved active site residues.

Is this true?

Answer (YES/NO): NO